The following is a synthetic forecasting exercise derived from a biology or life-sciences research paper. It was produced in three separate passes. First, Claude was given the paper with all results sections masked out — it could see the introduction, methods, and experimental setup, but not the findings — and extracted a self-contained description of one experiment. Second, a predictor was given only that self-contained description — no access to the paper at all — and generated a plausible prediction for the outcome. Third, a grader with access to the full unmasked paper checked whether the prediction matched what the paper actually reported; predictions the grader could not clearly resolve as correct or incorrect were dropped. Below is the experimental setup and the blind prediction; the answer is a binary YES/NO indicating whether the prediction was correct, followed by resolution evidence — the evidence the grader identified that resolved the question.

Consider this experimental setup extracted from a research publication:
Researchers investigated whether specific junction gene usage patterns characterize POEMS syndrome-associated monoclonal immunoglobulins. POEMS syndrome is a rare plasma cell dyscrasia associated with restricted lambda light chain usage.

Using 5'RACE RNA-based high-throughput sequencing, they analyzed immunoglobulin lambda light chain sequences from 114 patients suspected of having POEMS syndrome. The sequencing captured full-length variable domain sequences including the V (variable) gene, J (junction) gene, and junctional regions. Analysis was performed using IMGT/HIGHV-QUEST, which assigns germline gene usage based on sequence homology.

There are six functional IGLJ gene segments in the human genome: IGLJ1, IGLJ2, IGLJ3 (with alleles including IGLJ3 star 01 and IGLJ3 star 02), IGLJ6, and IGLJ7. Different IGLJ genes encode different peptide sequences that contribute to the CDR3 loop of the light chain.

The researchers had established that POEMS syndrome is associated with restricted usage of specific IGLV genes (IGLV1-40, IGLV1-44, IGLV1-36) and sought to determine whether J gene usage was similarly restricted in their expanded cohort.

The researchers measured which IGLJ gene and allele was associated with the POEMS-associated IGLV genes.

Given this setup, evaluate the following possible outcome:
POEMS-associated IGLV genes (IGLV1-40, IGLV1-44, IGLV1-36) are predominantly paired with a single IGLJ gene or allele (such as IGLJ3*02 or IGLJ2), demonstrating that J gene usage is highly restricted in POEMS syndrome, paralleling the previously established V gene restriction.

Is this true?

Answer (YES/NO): YES